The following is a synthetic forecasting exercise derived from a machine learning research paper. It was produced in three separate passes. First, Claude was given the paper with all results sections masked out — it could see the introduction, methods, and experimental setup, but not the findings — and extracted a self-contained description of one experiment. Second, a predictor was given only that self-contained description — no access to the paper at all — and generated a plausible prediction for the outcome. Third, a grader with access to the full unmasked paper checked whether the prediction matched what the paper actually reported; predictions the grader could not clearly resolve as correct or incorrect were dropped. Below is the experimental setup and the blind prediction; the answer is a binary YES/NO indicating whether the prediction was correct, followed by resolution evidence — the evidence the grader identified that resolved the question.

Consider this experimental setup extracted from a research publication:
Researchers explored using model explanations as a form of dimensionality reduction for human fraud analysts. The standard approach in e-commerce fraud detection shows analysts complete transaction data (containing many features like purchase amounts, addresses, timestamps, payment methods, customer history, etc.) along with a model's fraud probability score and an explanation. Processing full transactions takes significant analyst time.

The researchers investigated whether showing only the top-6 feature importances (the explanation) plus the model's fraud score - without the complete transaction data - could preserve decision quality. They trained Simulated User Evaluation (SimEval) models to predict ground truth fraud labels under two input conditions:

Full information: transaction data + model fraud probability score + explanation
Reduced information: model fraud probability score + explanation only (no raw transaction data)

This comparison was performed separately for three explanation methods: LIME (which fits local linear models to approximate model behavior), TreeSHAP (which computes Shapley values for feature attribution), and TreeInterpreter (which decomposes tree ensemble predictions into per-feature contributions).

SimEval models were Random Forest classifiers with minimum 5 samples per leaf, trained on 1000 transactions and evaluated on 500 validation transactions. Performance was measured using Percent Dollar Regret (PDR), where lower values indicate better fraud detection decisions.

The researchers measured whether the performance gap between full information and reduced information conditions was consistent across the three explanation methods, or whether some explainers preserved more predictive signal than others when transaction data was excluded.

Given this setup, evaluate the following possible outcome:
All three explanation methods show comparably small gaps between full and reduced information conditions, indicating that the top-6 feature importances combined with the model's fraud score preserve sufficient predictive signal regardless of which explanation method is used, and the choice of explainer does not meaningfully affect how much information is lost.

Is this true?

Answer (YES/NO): NO